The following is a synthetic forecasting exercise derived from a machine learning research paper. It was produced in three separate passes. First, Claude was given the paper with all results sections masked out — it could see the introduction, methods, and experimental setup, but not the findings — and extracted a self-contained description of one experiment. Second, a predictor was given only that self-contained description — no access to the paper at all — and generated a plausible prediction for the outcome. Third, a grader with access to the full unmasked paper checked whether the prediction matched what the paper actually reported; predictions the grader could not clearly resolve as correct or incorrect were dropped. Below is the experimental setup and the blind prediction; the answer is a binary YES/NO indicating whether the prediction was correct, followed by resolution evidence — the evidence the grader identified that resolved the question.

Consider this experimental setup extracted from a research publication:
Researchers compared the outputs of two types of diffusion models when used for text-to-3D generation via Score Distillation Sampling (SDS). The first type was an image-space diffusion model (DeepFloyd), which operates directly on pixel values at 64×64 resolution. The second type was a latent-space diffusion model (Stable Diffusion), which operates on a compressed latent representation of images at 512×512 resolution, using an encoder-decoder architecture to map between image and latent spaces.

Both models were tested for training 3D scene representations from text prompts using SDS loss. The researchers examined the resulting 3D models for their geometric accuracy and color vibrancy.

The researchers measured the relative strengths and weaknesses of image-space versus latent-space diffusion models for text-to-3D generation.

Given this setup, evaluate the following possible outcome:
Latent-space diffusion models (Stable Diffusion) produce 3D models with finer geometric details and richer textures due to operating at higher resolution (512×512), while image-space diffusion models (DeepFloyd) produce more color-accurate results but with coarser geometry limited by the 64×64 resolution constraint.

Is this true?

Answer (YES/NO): NO